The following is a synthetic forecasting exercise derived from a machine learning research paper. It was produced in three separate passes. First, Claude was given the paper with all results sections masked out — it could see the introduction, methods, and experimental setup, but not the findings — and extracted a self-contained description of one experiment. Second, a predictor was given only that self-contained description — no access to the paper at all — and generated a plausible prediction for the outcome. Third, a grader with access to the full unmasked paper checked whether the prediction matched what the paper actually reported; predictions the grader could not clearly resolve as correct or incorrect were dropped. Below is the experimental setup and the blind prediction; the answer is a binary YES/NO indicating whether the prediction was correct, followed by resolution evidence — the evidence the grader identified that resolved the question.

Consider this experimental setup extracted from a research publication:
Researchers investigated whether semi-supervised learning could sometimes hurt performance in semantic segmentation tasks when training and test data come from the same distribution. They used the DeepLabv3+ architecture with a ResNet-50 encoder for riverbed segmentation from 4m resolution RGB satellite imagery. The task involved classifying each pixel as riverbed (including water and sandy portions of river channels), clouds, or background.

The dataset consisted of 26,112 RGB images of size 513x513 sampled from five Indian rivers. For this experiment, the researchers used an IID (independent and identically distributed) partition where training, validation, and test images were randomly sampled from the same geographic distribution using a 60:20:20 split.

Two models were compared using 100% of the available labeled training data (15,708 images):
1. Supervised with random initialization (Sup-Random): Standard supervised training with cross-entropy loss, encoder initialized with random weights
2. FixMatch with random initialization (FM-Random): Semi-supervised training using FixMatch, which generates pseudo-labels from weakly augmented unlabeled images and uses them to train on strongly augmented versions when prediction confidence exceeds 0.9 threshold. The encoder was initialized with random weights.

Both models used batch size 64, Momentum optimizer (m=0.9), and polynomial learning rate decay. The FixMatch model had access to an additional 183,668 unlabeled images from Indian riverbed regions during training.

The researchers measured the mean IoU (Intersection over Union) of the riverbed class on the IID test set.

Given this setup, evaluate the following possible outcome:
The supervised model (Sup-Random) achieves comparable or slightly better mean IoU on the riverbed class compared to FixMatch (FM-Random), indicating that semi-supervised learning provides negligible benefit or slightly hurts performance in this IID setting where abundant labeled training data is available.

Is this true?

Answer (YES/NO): YES